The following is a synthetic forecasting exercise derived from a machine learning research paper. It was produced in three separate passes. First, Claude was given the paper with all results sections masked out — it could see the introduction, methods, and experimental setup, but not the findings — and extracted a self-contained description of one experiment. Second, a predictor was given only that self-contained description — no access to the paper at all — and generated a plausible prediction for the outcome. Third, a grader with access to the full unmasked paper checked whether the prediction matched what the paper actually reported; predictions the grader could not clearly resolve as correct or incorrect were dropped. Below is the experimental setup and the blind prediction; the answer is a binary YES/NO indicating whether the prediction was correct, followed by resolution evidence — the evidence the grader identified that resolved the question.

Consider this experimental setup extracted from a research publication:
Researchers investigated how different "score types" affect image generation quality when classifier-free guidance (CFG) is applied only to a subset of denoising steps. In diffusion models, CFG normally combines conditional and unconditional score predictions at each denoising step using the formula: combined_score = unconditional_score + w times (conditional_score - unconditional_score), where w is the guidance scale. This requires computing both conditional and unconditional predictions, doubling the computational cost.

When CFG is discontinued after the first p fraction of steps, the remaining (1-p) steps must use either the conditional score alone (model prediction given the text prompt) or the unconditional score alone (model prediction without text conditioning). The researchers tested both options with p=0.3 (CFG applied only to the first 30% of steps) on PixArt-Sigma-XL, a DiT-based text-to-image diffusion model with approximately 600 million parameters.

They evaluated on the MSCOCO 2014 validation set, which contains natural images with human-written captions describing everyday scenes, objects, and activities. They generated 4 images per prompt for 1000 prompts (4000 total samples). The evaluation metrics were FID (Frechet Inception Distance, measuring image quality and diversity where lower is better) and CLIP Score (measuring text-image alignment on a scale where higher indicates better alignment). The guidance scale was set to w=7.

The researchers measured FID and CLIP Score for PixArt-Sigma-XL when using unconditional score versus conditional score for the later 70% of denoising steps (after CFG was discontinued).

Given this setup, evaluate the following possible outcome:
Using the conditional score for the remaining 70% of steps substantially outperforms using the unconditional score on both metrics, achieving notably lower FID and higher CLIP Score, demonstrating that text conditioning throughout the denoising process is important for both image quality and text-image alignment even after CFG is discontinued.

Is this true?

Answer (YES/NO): YES